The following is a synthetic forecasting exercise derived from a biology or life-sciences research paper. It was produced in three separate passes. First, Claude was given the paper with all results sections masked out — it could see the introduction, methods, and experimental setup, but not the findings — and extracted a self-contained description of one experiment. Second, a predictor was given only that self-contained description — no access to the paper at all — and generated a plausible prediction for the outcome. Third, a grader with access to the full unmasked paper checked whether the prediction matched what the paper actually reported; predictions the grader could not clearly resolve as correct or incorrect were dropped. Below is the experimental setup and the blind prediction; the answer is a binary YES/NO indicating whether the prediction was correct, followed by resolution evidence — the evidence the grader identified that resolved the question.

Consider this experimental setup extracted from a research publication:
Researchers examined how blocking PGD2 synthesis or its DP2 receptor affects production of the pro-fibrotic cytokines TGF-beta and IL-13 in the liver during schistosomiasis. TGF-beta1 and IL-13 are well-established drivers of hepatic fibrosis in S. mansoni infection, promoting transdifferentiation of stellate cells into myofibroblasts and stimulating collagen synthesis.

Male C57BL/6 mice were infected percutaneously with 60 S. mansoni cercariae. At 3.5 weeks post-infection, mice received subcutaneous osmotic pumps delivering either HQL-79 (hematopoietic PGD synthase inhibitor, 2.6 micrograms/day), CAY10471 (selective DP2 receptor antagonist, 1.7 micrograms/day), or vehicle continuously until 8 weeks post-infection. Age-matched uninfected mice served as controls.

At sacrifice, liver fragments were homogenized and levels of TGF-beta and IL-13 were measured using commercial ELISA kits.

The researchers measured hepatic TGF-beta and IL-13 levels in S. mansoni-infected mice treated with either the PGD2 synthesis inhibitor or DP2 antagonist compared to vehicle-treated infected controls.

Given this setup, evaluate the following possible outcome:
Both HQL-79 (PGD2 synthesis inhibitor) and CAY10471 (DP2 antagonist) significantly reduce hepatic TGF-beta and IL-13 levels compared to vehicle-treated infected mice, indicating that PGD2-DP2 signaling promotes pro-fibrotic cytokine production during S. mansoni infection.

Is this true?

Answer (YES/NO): NO